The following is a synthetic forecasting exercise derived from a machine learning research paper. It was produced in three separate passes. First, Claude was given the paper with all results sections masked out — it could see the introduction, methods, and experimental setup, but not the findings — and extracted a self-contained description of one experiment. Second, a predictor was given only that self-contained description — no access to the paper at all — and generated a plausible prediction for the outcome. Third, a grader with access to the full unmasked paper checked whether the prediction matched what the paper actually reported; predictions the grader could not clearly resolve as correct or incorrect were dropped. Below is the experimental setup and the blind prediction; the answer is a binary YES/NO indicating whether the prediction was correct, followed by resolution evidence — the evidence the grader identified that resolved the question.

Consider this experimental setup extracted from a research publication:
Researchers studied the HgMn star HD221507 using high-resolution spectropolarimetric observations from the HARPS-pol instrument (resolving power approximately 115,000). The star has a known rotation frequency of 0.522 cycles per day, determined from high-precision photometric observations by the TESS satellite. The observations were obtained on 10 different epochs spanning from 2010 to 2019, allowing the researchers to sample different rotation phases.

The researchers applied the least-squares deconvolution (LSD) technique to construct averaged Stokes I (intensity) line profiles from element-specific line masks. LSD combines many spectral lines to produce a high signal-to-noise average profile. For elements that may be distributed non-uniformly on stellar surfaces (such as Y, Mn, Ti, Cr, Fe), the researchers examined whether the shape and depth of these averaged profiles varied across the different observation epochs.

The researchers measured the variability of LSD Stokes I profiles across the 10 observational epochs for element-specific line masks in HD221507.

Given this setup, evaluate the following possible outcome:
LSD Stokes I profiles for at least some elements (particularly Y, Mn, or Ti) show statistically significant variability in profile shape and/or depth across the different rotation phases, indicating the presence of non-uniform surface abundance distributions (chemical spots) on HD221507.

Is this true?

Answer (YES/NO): YES